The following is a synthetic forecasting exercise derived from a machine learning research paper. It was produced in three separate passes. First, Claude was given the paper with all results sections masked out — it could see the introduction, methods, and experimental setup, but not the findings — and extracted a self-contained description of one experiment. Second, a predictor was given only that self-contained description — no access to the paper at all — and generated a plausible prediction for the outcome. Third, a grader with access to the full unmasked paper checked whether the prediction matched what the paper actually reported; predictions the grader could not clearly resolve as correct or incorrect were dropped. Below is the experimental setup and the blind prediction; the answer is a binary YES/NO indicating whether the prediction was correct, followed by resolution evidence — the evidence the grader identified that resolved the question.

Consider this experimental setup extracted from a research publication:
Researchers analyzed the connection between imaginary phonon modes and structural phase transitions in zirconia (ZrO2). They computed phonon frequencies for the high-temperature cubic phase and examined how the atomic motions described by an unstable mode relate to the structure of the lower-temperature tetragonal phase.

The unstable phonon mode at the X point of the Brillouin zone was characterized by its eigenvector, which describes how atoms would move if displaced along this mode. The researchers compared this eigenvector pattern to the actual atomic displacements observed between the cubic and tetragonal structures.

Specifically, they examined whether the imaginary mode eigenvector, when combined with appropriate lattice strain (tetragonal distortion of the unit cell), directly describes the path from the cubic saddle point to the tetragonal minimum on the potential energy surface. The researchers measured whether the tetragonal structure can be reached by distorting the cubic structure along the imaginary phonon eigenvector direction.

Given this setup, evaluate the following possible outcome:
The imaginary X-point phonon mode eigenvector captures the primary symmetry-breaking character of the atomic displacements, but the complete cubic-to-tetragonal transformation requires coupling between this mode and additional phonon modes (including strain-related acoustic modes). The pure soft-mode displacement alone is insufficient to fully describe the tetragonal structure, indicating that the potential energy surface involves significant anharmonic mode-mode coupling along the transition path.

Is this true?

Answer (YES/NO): NO